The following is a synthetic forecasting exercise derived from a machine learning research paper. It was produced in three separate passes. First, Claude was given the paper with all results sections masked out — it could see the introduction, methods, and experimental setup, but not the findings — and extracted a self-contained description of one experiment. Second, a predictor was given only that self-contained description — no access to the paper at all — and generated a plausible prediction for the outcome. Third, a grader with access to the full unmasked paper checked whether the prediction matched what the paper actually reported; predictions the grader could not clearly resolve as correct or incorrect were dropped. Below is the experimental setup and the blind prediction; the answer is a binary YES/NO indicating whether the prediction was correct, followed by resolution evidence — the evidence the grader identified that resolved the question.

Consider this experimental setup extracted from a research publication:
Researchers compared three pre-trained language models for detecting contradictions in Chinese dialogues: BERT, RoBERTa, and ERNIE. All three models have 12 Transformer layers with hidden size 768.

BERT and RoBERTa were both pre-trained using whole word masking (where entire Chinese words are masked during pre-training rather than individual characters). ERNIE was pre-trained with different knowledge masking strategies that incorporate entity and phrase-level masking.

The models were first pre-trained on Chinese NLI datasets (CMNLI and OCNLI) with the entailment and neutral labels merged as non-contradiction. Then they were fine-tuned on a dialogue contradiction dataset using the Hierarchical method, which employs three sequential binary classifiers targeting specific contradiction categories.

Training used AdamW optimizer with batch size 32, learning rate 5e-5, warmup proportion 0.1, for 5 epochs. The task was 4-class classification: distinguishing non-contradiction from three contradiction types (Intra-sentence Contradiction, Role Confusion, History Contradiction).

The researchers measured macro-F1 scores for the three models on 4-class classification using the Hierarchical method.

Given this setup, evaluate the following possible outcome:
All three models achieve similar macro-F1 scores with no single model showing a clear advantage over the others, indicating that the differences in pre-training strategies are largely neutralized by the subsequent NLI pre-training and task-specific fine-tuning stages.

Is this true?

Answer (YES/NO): NO